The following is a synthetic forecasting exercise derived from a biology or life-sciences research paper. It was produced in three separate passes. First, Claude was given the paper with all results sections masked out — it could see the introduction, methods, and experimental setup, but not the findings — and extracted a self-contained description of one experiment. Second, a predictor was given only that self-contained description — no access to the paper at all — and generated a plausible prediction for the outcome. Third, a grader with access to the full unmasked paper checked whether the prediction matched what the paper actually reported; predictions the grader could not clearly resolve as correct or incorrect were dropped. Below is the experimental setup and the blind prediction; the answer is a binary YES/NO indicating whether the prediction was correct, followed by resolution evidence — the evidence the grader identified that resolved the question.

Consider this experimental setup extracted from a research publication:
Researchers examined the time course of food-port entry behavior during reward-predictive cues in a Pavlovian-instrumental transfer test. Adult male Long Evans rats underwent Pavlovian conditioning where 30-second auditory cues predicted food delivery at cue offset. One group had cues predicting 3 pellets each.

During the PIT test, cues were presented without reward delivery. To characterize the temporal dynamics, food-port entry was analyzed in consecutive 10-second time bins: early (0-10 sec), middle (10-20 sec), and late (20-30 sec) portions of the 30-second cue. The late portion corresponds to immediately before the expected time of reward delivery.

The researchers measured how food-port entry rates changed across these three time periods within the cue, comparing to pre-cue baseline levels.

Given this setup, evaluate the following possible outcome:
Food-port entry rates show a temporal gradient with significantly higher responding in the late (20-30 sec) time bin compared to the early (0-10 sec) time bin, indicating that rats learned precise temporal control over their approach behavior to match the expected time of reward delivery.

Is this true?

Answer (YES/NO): YES